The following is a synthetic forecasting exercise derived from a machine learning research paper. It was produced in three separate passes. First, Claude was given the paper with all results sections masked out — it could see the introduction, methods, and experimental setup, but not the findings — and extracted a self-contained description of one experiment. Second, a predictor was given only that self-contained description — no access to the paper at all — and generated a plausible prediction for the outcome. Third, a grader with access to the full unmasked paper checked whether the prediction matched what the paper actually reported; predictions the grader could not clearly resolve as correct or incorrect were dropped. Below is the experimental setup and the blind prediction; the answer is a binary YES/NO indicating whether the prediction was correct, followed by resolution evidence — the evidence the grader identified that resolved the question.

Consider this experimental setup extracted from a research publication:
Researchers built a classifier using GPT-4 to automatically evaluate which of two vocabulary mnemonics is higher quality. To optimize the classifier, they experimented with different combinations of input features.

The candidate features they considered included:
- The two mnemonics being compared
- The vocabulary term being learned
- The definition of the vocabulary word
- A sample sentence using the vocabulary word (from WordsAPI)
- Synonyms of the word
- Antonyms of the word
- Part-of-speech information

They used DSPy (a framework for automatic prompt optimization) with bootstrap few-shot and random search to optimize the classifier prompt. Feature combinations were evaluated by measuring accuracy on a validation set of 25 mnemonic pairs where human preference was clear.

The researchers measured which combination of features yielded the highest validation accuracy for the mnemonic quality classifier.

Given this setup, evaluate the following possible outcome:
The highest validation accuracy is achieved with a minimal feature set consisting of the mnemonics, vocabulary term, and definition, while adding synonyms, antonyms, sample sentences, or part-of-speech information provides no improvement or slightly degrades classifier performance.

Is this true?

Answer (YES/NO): NO